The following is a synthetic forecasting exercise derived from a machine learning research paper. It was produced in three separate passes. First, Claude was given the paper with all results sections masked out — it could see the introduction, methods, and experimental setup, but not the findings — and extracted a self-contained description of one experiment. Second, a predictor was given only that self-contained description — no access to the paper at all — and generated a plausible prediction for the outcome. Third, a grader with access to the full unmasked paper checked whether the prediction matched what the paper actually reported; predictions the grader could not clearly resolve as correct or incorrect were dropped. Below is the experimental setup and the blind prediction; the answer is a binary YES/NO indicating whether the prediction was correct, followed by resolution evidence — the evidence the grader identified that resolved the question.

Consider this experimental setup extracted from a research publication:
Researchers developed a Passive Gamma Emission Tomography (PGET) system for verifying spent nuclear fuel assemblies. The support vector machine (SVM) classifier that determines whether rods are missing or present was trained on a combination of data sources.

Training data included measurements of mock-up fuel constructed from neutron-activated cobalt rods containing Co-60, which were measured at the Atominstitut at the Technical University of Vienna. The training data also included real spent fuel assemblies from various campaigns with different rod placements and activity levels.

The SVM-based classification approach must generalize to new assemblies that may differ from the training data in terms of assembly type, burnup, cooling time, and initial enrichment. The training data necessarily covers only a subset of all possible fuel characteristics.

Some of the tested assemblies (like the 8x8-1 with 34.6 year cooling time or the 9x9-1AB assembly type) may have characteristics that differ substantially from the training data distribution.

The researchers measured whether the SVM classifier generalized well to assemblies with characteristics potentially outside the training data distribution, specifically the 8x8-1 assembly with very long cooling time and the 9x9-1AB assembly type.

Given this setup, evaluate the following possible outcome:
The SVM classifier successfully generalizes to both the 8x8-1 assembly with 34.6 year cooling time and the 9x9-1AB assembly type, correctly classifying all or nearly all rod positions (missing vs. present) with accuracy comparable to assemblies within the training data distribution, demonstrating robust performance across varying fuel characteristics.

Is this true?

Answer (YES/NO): YES